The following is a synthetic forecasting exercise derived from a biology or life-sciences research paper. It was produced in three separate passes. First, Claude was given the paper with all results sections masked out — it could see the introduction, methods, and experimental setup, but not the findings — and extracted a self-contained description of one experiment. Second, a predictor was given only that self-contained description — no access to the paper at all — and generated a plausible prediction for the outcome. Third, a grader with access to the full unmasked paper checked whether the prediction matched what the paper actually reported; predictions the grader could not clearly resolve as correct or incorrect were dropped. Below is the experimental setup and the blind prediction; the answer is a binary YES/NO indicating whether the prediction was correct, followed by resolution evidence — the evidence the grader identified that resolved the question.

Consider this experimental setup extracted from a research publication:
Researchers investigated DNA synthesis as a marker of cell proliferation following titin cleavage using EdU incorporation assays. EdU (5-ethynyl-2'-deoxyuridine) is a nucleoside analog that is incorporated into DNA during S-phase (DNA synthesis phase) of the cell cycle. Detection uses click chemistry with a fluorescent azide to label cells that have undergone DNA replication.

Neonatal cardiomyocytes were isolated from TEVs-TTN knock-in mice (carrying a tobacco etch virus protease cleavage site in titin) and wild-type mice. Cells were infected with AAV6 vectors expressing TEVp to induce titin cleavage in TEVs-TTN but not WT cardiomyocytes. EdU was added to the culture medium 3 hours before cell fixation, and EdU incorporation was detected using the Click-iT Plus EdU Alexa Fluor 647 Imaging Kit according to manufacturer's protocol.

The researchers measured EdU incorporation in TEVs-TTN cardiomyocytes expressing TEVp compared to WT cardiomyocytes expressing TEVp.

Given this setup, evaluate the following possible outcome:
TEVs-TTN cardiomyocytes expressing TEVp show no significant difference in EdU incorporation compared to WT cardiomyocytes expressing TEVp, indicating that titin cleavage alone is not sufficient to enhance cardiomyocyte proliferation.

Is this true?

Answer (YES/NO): YES